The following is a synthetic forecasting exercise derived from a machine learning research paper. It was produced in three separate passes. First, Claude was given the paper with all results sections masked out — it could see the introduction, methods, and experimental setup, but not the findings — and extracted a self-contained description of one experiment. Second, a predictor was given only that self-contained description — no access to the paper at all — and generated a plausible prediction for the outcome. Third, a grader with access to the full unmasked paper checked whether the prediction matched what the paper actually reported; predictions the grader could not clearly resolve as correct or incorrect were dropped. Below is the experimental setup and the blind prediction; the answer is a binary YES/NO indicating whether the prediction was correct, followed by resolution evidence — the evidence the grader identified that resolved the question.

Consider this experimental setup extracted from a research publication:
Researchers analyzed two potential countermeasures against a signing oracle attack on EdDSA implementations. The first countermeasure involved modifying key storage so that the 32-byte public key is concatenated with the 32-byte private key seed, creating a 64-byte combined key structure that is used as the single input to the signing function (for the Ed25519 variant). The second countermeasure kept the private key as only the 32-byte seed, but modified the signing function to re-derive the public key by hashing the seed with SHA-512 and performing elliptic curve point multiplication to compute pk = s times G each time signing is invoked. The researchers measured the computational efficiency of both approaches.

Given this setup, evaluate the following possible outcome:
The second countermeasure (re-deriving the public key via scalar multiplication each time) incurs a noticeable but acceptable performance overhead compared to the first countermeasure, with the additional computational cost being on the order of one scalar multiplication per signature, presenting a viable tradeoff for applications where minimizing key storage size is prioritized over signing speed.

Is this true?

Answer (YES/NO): YES